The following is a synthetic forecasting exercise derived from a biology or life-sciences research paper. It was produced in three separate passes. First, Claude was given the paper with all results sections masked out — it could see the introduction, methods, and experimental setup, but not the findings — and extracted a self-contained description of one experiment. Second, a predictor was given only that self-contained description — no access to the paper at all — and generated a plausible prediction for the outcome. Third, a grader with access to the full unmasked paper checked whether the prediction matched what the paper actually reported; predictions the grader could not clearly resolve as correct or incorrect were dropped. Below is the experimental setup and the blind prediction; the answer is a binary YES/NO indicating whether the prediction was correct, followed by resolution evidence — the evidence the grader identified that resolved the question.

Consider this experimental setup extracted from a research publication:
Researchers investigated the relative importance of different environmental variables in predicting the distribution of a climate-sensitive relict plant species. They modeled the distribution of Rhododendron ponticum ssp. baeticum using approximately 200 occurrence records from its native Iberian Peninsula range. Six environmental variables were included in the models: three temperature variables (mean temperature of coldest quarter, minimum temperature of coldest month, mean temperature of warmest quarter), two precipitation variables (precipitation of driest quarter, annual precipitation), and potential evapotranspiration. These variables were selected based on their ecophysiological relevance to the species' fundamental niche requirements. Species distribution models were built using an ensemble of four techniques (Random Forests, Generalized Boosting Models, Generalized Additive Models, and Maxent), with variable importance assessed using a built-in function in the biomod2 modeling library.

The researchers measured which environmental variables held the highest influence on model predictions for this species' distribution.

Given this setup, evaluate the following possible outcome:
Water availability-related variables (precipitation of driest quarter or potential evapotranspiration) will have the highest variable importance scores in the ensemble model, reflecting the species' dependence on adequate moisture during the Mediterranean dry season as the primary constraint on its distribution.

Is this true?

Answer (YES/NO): YES